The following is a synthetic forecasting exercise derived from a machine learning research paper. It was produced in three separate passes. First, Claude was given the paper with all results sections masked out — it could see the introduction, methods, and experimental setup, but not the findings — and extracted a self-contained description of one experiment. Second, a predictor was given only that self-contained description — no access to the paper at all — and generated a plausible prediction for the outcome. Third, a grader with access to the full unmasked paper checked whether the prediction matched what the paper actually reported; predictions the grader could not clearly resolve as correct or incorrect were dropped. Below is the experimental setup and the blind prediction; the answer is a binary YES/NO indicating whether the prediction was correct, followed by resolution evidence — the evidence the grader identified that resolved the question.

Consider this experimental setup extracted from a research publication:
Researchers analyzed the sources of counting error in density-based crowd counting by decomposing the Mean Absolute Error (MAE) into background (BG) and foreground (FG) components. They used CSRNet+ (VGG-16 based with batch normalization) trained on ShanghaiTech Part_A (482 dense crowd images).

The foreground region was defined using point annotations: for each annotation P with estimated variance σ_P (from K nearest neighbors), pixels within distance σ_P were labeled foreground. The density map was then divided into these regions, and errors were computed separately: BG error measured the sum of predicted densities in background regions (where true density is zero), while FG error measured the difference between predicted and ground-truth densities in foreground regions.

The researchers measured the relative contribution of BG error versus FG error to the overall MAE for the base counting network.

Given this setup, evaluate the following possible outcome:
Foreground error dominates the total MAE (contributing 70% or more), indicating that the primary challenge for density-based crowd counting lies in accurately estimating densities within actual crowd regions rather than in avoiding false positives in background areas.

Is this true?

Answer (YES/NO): YES